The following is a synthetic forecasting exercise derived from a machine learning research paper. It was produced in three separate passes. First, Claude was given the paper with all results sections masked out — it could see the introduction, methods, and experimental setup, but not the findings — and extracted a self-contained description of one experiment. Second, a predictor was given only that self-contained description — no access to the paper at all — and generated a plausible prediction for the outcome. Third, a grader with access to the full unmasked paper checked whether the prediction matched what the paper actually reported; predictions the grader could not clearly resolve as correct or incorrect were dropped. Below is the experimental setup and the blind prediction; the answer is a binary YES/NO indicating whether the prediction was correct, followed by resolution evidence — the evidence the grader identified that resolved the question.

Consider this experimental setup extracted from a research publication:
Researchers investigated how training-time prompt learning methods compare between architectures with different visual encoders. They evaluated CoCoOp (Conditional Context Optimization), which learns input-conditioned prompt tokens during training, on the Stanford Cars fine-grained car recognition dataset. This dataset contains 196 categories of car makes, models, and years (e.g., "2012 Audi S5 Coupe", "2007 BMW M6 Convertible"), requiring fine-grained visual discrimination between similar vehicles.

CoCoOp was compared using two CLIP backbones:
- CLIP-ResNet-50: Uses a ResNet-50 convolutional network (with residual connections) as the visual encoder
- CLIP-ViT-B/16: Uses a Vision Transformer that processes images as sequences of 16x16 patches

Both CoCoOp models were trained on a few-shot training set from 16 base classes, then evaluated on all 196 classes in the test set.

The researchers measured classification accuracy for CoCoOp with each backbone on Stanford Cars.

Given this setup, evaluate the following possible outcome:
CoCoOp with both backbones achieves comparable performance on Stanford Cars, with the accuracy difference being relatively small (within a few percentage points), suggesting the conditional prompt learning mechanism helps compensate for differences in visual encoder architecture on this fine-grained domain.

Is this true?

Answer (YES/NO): NO